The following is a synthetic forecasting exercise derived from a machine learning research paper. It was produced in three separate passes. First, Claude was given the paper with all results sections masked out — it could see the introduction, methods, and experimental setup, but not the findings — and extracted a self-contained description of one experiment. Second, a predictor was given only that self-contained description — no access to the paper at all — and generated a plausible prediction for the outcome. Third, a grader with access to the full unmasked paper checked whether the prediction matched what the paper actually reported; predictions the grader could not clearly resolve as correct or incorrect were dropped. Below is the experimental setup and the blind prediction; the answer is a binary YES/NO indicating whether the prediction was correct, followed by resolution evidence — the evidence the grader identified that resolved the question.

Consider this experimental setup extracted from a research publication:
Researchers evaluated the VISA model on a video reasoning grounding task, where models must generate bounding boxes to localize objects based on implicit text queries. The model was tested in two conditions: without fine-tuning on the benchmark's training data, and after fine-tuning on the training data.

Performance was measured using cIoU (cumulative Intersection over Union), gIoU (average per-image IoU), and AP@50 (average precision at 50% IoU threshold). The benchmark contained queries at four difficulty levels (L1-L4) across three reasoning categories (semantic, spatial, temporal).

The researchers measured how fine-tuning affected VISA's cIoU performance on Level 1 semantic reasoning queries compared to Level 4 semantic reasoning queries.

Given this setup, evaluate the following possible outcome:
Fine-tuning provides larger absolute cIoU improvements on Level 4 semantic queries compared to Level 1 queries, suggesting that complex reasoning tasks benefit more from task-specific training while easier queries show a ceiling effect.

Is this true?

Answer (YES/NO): NO